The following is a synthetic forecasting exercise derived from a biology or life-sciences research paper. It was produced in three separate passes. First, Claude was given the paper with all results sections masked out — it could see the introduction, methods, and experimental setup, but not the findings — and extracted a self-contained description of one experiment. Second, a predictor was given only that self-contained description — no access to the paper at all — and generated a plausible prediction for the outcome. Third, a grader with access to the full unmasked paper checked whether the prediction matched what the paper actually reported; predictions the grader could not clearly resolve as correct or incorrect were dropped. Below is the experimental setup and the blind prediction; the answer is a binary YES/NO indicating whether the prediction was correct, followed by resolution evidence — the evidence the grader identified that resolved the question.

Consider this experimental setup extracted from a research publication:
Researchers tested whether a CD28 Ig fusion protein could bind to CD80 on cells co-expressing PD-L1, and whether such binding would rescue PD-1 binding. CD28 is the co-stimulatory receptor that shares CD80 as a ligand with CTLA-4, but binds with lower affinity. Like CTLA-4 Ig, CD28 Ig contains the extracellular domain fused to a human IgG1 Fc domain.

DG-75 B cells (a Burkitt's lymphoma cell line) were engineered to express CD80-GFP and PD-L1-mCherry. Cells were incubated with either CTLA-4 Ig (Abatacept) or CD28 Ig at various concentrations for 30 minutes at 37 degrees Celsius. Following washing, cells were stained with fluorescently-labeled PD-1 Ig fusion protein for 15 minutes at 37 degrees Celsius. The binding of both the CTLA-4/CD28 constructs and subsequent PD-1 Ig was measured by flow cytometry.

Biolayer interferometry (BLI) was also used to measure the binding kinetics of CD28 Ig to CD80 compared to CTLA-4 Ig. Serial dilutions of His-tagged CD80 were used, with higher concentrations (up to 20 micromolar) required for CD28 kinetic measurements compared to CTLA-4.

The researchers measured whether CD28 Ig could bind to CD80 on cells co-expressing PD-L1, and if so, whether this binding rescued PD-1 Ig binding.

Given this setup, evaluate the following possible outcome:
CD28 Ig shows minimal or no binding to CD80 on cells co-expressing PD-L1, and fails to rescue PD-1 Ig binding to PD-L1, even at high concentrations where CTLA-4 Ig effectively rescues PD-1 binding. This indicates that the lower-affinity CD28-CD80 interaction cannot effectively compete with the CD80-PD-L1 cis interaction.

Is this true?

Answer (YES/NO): NO